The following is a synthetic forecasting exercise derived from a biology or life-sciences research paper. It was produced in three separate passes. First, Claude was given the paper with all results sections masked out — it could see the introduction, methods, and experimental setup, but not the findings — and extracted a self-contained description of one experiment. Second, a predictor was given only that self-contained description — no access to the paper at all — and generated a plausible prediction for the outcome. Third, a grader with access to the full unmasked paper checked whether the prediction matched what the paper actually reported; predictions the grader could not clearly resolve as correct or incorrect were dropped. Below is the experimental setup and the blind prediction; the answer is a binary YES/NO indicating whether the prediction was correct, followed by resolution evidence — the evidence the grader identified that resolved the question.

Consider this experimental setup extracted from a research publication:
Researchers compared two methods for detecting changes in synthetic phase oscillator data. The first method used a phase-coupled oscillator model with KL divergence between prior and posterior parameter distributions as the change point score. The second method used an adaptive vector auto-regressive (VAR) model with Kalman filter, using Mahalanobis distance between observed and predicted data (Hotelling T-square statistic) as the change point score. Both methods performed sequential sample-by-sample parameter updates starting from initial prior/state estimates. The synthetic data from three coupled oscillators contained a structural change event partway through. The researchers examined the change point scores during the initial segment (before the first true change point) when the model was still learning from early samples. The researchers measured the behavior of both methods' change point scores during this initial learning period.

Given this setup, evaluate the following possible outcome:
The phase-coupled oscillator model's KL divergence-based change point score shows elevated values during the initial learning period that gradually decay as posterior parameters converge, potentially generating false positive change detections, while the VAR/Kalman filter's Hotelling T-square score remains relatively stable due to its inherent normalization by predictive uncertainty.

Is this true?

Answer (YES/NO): NO